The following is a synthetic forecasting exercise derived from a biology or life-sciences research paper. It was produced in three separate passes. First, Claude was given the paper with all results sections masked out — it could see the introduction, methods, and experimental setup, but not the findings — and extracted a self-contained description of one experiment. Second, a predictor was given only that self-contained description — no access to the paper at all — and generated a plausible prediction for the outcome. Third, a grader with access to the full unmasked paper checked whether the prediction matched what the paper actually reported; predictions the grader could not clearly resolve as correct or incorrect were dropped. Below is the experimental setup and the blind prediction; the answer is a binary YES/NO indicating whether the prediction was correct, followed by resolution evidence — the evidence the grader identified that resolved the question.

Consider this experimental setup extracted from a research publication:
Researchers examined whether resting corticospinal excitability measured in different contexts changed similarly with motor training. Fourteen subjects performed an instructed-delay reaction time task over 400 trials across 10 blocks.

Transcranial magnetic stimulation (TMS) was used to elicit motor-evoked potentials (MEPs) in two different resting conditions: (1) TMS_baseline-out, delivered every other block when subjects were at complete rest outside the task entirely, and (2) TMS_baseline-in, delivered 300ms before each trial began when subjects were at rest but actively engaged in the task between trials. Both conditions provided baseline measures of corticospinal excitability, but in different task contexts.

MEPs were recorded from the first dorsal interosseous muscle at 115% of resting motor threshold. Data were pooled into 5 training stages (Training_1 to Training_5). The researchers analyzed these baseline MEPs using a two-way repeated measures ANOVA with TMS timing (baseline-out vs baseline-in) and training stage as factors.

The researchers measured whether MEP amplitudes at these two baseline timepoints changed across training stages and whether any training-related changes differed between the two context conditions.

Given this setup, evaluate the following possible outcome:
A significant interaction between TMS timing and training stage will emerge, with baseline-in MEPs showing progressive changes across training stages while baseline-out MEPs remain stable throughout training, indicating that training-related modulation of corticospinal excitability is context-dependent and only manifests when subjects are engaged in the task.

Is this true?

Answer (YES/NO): NO